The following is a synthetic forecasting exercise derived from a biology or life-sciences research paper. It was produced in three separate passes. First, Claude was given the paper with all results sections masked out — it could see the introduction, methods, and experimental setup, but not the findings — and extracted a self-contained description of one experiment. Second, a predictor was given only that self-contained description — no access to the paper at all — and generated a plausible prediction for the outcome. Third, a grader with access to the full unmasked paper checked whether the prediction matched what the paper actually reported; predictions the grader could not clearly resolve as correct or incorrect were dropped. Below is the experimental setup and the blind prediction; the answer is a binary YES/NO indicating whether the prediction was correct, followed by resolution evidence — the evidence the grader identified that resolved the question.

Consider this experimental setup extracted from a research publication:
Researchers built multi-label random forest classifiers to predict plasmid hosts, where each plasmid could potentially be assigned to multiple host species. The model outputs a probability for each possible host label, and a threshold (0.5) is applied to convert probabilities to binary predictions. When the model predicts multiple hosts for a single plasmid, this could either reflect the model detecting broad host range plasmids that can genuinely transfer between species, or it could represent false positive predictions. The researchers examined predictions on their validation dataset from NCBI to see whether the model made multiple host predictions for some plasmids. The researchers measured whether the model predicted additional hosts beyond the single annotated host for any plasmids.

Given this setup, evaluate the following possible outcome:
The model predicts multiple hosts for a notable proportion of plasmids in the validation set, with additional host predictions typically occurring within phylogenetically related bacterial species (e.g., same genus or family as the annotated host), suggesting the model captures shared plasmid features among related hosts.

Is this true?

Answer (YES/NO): YES